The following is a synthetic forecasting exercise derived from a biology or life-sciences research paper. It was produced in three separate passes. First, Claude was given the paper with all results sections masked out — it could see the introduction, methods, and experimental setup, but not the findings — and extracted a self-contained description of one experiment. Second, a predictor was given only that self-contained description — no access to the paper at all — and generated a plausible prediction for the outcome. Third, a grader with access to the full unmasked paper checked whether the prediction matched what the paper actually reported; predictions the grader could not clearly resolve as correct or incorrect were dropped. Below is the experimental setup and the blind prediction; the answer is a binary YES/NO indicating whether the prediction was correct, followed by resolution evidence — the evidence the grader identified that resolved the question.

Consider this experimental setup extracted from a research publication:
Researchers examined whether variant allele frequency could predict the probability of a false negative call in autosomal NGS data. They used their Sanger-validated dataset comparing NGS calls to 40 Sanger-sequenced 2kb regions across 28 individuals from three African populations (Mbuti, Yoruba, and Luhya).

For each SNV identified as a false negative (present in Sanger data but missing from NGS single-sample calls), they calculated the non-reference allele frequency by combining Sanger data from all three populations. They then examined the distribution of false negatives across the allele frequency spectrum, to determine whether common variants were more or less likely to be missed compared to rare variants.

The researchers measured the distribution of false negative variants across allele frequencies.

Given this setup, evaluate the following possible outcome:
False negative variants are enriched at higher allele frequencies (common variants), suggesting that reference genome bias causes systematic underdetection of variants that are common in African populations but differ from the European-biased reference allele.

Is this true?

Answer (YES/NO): NO